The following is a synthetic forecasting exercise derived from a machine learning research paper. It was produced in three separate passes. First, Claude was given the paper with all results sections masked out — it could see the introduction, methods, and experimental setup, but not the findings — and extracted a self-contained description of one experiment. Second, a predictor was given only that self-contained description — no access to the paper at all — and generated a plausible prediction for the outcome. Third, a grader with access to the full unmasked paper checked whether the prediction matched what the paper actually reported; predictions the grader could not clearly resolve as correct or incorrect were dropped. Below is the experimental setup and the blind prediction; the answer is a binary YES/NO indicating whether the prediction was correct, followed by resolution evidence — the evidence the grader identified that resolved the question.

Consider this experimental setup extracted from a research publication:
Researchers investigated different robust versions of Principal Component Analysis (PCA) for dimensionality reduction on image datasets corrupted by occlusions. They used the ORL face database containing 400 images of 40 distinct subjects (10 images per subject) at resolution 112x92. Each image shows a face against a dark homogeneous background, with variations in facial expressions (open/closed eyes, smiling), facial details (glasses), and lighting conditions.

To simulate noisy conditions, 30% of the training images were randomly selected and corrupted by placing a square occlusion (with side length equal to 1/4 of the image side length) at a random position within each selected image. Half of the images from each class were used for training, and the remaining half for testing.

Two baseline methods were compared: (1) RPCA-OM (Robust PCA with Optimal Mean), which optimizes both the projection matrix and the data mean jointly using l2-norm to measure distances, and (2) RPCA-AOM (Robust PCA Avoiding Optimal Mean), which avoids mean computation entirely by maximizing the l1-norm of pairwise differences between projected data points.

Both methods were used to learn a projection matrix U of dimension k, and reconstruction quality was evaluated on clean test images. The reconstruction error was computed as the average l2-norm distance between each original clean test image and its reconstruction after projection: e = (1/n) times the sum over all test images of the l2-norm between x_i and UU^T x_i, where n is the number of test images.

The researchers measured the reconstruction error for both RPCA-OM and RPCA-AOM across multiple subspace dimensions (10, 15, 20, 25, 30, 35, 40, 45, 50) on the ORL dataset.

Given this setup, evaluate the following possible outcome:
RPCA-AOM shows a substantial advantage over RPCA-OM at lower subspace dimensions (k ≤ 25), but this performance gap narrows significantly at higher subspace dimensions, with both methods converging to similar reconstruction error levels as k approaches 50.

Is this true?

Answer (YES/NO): NO